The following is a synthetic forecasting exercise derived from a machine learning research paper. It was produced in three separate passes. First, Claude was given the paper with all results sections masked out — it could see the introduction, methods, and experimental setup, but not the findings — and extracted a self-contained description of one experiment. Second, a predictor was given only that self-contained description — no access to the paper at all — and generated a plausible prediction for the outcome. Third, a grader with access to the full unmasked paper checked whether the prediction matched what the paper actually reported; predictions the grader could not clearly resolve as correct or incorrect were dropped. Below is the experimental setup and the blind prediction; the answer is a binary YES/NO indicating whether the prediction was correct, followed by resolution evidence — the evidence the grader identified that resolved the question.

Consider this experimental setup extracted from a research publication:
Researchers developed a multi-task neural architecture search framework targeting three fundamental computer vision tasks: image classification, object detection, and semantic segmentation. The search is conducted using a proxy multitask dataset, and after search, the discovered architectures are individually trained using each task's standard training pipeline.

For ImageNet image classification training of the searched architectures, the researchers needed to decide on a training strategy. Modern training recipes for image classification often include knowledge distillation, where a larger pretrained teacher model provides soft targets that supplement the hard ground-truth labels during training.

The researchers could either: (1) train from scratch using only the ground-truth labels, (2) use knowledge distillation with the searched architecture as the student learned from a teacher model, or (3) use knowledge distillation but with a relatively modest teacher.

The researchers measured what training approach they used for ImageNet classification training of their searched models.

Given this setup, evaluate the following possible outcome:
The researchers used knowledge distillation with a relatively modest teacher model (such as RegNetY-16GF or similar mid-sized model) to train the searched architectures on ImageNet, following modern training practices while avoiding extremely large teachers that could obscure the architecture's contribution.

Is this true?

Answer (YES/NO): NO